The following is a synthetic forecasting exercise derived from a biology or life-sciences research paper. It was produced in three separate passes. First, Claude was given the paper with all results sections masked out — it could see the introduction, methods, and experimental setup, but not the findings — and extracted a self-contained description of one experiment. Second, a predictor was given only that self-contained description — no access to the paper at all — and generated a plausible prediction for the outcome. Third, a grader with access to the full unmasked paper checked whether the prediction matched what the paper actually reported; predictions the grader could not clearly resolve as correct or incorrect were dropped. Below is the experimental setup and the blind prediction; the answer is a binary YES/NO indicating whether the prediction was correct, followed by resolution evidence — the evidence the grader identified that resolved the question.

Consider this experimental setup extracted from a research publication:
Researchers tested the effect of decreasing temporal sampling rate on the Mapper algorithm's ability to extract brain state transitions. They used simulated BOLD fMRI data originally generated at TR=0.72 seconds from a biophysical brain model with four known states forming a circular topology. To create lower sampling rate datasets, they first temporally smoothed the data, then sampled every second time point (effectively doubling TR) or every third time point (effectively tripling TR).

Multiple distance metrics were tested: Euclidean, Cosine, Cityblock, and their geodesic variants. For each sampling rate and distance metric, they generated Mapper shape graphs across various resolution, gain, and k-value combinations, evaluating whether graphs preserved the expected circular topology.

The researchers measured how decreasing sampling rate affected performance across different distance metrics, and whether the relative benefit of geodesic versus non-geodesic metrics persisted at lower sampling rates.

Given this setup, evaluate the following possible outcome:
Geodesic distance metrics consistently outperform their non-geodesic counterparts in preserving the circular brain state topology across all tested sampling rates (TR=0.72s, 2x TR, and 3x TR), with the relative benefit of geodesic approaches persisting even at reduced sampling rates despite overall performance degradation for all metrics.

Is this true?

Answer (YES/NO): YES